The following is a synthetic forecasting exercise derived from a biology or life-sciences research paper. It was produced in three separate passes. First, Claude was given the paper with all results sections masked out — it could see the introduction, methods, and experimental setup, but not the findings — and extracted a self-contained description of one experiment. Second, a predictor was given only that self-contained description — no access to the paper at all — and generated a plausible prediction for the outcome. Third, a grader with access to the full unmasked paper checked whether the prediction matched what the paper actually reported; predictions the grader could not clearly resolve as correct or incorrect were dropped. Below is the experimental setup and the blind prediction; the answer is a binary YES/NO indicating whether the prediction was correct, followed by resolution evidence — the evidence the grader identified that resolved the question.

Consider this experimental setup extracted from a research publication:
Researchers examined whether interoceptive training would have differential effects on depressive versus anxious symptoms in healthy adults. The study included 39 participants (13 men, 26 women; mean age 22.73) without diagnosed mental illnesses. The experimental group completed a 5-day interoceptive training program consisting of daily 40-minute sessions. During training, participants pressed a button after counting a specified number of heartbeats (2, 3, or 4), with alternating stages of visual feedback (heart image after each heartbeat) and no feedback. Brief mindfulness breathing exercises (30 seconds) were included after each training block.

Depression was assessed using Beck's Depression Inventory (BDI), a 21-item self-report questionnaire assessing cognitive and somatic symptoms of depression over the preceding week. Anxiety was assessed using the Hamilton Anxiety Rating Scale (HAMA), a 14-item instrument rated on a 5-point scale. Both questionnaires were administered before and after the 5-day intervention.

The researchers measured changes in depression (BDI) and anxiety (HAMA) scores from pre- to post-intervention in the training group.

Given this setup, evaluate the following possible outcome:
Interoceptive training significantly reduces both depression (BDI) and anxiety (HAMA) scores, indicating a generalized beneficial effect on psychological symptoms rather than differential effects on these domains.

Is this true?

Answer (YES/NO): NO